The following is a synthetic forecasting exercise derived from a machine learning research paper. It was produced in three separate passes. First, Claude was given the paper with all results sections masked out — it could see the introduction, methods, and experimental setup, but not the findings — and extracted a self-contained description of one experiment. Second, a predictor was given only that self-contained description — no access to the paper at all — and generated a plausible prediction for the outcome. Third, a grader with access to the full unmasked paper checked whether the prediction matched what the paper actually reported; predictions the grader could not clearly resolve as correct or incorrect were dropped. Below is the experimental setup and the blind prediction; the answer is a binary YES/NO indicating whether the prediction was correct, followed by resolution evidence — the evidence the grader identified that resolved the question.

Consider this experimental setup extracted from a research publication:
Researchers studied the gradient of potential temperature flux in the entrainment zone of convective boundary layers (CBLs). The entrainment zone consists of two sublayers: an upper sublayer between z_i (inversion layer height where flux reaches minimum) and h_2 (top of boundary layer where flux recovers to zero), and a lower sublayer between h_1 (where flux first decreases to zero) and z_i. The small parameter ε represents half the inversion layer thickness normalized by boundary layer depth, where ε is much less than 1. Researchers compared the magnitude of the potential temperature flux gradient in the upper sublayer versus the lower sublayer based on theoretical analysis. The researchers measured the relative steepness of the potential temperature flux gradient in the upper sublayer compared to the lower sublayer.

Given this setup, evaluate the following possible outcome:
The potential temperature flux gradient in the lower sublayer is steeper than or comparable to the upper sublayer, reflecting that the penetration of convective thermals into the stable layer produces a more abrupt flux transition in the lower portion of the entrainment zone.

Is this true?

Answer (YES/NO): NO